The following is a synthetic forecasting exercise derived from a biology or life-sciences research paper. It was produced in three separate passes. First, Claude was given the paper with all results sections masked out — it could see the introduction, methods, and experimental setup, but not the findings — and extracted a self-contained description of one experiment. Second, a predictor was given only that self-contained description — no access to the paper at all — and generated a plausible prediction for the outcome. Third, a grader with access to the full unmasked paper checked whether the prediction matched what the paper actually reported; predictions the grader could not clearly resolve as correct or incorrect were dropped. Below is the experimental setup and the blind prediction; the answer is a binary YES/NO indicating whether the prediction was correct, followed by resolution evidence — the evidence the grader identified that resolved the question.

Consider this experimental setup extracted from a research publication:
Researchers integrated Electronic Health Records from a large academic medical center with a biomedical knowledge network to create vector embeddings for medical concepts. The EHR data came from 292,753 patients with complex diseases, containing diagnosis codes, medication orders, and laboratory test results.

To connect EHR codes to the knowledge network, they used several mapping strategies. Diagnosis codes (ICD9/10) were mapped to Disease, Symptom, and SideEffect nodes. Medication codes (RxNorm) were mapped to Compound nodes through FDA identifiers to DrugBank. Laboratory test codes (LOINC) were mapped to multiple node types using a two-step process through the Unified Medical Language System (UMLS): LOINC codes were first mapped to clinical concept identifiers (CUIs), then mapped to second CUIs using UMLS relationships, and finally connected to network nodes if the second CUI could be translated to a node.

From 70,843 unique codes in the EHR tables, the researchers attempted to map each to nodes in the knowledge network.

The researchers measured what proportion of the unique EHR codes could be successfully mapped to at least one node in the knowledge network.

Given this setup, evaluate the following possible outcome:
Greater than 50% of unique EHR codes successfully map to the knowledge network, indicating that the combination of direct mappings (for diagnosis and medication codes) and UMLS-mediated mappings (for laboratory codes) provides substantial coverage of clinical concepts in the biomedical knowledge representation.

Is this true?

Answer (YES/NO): YES